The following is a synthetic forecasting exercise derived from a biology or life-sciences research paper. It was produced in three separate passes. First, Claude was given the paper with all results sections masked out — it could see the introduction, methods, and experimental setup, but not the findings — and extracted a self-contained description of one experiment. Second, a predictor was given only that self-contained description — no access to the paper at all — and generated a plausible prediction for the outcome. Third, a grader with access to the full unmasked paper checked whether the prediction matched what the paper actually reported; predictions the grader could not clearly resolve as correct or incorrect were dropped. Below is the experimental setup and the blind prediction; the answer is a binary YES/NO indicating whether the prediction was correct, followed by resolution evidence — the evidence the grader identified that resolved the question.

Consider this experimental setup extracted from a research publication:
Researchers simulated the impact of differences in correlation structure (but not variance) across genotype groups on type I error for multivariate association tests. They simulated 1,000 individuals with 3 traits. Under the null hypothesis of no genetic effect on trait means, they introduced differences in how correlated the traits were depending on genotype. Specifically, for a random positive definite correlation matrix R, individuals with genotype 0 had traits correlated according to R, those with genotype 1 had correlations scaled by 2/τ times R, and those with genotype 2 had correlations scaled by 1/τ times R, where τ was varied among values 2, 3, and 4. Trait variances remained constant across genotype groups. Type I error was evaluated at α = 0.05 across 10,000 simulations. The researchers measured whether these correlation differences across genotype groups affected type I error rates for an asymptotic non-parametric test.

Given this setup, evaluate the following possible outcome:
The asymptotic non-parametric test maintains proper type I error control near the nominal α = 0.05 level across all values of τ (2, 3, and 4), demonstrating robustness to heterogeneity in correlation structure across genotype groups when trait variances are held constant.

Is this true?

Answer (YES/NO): YES